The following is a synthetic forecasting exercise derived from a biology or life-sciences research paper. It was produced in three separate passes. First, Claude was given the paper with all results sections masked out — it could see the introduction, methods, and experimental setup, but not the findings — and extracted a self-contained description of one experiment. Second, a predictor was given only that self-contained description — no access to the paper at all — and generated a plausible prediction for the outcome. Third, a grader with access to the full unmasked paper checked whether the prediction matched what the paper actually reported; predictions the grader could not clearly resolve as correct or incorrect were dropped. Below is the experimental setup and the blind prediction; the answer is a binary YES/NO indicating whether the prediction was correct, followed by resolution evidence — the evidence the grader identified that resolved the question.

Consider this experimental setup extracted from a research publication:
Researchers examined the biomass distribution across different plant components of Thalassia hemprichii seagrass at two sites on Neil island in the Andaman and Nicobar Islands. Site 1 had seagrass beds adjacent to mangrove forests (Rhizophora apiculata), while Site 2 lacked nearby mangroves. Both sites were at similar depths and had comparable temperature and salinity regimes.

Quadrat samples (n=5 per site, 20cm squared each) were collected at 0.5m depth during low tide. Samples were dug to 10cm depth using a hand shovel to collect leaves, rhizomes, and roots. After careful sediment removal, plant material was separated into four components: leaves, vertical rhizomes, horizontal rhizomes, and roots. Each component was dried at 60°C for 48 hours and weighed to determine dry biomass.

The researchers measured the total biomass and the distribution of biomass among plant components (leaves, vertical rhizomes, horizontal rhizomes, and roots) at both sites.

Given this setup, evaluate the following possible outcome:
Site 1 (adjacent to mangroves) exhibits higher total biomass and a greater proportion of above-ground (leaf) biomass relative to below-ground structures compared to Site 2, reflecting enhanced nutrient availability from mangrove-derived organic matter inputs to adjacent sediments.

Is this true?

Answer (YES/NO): YES